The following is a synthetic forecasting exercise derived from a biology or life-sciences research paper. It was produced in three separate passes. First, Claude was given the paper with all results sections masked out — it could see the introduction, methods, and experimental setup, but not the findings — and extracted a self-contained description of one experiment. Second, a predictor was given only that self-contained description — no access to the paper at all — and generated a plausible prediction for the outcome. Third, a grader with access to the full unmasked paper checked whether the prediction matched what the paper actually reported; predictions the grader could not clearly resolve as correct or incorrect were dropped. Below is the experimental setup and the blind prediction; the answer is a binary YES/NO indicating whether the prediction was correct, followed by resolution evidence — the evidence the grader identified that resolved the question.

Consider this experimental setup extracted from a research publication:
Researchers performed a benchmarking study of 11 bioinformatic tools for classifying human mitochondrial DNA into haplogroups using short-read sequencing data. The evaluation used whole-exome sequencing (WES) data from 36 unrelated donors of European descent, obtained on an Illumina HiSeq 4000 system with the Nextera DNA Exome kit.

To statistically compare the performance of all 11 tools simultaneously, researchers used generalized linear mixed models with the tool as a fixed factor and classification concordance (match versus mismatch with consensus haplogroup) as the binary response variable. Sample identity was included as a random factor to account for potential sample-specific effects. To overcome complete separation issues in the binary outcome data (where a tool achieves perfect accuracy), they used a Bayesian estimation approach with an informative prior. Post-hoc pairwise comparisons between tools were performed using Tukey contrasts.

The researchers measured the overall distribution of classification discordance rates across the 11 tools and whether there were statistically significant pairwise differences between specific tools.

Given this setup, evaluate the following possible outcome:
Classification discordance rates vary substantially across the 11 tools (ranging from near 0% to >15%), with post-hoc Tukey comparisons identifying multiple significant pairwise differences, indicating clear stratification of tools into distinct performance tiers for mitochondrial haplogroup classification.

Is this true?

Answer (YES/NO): NO